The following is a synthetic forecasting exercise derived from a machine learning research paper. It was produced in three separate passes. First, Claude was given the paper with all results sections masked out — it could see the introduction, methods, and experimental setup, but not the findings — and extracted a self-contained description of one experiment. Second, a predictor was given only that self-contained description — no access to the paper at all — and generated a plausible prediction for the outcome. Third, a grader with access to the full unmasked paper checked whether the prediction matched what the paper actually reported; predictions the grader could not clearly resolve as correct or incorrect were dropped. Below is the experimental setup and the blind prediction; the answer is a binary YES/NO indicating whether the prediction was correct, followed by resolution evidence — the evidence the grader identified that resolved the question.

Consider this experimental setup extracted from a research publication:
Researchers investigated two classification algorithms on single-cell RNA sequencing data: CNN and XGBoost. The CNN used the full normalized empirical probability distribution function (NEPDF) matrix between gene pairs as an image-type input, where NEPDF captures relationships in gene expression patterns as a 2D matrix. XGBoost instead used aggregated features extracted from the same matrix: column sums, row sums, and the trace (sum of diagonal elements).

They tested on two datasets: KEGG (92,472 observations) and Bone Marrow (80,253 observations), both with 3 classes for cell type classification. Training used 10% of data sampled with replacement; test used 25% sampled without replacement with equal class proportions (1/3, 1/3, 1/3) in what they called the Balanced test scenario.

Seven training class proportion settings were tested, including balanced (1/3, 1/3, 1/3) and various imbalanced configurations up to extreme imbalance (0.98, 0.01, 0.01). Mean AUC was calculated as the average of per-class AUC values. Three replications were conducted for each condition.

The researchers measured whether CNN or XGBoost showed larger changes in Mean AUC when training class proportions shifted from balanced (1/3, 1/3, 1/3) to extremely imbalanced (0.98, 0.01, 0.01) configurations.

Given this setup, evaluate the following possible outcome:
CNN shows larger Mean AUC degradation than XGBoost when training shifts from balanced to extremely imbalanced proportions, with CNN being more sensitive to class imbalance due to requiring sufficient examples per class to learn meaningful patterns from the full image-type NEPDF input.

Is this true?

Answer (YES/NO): YES